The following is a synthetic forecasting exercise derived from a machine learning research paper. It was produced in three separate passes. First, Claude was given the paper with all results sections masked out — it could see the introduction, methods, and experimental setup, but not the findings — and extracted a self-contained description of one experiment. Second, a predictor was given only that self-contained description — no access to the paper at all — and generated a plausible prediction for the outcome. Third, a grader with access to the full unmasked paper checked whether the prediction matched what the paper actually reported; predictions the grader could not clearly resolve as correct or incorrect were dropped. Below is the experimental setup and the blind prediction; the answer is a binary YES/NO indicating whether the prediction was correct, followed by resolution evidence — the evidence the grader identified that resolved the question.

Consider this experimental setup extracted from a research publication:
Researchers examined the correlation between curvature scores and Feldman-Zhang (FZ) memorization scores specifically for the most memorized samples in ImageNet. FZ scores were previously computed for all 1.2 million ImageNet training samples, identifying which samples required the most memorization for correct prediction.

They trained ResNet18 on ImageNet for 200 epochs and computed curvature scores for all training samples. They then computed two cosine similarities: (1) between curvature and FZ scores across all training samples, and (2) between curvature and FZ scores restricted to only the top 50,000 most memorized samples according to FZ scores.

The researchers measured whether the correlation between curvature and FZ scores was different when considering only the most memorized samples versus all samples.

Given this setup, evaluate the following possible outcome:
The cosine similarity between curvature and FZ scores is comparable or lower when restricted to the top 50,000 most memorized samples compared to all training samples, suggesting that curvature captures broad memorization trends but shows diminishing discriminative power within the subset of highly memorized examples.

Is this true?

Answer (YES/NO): NO